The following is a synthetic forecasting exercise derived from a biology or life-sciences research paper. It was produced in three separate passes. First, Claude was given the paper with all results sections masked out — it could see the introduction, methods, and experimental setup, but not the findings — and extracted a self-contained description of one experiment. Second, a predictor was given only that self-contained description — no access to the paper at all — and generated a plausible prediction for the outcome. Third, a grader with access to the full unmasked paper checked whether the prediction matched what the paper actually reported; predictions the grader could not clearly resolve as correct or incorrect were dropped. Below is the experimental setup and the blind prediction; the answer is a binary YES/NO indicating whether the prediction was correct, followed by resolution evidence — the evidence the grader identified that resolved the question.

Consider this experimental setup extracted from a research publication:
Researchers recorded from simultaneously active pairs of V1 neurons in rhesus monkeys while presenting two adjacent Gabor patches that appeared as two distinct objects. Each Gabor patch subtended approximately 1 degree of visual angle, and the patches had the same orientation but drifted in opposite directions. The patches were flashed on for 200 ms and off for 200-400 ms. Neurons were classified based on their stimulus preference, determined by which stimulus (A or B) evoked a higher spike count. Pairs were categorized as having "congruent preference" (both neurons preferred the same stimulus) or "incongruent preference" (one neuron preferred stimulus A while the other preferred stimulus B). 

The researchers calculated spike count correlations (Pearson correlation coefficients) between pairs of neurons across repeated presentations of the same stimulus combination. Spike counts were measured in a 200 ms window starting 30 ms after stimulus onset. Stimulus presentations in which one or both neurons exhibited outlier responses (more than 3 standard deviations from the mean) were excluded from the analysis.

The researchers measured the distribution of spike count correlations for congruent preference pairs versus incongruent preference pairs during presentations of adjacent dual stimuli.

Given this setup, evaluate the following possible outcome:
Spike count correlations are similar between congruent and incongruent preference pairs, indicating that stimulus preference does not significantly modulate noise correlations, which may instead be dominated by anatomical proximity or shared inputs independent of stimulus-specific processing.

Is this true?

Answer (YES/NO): NO